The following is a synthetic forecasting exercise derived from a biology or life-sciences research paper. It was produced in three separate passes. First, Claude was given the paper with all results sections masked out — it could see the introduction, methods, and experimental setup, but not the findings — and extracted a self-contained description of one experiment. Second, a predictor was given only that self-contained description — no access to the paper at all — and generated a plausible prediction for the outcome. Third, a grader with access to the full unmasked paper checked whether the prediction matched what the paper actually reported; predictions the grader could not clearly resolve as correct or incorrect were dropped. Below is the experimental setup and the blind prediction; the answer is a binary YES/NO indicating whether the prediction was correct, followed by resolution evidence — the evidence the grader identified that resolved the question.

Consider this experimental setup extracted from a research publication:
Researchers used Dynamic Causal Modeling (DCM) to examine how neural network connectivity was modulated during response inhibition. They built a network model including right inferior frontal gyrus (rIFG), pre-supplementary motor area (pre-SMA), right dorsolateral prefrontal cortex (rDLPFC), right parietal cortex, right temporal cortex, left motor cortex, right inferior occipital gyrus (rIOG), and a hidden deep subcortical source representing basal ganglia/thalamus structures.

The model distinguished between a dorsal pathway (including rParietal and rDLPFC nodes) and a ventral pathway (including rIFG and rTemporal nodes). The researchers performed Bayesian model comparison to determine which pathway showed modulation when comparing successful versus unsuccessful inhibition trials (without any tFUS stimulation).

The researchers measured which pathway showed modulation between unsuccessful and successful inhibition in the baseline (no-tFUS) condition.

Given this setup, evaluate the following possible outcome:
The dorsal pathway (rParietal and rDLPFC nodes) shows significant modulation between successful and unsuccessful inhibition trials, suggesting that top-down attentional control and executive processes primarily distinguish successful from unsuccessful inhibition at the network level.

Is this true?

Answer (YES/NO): NO